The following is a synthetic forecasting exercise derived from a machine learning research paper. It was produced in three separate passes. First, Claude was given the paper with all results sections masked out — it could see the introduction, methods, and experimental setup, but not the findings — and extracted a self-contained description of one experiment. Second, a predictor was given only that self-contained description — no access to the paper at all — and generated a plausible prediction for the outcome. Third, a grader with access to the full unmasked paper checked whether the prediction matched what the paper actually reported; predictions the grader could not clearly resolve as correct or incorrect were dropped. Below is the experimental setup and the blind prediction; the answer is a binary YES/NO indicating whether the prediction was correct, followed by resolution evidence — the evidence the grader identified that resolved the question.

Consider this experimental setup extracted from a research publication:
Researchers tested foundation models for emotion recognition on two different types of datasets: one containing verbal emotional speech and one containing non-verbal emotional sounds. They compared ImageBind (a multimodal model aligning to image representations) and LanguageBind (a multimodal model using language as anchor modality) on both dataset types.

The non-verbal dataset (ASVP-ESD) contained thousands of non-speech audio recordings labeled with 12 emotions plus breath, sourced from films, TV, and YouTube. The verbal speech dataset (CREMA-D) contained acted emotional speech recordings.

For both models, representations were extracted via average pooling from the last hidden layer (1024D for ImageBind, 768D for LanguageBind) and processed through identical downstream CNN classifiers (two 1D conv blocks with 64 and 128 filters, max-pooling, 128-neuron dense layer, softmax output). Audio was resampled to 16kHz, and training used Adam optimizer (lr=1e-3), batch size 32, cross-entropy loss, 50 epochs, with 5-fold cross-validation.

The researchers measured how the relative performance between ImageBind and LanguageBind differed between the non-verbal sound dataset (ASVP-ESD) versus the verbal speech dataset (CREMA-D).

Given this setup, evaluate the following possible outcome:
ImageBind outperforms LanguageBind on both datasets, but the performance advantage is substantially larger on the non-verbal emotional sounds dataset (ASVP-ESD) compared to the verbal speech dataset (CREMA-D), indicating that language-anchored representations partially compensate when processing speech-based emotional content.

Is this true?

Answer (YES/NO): NO